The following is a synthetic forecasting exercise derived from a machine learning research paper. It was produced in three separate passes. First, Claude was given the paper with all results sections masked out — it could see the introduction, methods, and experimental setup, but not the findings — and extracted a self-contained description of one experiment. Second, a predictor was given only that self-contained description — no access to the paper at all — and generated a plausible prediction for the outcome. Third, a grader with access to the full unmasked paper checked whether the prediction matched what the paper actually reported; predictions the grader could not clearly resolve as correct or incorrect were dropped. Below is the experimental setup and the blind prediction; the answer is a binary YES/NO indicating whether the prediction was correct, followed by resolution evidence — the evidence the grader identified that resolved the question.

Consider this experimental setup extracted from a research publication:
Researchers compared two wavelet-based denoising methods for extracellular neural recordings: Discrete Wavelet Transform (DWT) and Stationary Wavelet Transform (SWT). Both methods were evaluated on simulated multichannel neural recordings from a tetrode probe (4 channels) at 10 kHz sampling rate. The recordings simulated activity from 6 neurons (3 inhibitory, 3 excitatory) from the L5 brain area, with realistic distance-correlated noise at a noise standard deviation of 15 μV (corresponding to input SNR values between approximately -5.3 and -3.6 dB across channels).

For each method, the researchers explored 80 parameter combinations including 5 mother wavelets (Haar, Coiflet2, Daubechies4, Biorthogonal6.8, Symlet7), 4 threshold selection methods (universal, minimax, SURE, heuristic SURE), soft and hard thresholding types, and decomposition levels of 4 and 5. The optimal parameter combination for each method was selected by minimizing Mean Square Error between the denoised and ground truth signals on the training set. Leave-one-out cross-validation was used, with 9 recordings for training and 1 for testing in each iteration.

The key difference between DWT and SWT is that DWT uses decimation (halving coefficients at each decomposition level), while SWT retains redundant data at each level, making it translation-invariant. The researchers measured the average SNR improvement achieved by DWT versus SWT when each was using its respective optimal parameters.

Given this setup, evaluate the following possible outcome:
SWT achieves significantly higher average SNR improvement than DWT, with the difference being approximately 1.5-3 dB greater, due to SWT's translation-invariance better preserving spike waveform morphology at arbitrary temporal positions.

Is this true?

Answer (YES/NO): NO